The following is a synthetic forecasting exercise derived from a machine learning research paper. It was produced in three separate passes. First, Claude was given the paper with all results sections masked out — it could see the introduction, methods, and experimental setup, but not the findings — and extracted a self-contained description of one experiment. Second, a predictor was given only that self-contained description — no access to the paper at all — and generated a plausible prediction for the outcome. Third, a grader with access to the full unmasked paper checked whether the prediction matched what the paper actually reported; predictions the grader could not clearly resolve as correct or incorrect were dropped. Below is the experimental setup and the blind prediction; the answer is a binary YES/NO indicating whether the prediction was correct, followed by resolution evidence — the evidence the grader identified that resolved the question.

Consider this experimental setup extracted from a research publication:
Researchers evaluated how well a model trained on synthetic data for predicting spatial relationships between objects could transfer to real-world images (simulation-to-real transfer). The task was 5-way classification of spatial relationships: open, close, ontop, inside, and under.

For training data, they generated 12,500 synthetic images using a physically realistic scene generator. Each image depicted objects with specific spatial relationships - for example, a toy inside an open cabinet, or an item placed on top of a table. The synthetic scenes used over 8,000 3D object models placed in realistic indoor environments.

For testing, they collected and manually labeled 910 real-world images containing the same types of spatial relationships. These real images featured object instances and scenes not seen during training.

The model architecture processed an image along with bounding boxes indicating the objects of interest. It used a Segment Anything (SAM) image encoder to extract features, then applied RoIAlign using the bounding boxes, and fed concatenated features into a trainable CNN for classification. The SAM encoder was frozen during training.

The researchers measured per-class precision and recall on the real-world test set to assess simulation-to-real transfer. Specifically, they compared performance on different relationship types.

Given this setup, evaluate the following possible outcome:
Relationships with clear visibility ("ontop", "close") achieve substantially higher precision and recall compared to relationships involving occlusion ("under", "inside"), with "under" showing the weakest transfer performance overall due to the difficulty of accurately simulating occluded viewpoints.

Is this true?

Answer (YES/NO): NO